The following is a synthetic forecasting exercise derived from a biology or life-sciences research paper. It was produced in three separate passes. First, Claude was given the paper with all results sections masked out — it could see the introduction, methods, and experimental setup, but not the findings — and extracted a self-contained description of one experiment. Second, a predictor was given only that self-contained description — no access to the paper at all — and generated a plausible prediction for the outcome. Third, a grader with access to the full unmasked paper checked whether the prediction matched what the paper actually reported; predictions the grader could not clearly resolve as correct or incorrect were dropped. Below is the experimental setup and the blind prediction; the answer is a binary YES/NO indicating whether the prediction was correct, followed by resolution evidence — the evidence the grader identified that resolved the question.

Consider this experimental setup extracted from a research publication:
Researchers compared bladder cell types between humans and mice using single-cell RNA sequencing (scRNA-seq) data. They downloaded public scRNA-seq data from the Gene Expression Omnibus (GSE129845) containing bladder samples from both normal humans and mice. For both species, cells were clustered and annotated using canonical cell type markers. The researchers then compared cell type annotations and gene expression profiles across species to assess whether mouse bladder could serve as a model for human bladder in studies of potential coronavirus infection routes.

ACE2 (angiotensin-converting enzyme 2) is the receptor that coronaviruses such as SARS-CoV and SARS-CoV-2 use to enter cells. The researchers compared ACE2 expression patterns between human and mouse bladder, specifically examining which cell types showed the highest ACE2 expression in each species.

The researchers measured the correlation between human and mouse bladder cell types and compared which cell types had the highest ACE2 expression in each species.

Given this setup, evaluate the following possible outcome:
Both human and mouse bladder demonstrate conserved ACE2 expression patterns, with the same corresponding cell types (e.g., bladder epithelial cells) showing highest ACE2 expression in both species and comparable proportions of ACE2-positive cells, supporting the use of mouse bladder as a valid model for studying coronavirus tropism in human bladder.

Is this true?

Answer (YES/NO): YES